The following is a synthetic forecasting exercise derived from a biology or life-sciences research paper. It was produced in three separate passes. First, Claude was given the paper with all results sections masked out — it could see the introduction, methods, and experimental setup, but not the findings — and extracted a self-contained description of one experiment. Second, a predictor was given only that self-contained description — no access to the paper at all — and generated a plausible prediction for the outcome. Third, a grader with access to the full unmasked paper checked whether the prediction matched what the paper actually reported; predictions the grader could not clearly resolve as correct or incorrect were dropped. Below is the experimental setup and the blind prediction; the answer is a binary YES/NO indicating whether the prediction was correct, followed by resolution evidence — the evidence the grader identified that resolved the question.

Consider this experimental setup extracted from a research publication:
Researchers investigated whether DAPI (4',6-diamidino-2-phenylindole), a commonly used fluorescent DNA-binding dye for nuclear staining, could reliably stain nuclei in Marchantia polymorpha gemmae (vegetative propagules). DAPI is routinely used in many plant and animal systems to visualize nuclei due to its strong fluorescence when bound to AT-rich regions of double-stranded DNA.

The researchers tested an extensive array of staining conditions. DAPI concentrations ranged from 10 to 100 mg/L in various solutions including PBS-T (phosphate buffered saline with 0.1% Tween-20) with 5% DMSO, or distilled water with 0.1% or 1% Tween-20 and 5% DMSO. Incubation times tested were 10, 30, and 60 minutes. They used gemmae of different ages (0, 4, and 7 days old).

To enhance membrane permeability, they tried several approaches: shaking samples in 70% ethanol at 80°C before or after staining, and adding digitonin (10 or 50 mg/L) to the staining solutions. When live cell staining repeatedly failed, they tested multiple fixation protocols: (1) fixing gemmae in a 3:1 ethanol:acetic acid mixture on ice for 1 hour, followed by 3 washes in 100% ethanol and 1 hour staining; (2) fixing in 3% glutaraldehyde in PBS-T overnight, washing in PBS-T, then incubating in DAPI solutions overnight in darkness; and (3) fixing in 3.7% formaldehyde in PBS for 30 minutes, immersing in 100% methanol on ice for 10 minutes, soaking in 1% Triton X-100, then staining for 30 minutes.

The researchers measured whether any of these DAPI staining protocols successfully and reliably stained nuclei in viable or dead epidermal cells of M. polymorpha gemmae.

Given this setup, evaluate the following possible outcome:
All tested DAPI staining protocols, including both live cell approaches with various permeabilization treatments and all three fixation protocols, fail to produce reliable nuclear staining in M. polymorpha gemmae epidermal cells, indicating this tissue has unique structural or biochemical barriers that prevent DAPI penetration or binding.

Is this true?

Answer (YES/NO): YES